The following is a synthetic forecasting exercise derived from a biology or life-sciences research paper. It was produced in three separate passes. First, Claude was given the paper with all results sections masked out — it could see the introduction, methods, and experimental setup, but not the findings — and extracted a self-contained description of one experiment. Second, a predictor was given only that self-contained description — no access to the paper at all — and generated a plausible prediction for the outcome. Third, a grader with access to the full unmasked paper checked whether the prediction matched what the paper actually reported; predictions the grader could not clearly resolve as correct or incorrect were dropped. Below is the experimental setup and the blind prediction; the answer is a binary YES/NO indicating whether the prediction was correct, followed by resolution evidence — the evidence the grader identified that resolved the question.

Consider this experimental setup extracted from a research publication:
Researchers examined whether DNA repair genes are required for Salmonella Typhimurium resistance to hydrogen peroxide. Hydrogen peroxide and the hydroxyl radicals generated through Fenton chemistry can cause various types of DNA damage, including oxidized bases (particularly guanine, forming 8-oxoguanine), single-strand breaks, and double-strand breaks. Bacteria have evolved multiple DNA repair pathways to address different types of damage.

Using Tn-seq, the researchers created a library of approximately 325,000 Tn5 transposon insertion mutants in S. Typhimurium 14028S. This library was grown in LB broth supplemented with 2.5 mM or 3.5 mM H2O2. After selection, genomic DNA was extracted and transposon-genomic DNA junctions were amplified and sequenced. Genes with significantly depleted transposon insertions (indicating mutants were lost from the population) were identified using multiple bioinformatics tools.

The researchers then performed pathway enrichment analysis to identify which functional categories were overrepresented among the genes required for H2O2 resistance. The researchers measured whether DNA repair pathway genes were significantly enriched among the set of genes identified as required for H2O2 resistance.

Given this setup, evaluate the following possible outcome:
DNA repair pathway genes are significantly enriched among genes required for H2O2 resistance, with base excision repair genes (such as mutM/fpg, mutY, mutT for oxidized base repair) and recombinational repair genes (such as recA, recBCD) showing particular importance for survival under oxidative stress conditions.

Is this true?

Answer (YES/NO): NO